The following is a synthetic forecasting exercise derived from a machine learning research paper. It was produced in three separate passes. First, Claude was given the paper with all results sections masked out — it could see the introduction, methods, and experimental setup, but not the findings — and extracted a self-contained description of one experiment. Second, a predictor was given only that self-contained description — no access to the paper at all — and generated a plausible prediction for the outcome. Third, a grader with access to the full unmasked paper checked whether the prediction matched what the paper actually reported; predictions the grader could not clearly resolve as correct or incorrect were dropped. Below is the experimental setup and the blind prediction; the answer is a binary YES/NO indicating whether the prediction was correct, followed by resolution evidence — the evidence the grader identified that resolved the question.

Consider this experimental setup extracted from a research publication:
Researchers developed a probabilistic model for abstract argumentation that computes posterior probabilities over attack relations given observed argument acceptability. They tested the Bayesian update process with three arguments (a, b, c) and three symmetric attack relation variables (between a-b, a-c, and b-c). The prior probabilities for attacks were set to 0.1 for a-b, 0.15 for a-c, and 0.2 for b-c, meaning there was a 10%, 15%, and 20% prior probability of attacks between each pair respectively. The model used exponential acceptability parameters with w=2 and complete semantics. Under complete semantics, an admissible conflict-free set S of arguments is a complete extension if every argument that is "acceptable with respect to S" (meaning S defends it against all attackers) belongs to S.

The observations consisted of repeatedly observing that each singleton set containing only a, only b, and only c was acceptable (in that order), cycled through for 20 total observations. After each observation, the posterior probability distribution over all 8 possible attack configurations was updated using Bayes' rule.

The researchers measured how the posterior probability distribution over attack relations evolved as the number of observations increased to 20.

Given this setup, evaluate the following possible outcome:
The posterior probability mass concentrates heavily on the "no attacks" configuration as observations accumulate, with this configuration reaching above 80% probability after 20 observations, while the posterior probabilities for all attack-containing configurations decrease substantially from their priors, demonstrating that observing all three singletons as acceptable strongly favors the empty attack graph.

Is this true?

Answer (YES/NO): NO